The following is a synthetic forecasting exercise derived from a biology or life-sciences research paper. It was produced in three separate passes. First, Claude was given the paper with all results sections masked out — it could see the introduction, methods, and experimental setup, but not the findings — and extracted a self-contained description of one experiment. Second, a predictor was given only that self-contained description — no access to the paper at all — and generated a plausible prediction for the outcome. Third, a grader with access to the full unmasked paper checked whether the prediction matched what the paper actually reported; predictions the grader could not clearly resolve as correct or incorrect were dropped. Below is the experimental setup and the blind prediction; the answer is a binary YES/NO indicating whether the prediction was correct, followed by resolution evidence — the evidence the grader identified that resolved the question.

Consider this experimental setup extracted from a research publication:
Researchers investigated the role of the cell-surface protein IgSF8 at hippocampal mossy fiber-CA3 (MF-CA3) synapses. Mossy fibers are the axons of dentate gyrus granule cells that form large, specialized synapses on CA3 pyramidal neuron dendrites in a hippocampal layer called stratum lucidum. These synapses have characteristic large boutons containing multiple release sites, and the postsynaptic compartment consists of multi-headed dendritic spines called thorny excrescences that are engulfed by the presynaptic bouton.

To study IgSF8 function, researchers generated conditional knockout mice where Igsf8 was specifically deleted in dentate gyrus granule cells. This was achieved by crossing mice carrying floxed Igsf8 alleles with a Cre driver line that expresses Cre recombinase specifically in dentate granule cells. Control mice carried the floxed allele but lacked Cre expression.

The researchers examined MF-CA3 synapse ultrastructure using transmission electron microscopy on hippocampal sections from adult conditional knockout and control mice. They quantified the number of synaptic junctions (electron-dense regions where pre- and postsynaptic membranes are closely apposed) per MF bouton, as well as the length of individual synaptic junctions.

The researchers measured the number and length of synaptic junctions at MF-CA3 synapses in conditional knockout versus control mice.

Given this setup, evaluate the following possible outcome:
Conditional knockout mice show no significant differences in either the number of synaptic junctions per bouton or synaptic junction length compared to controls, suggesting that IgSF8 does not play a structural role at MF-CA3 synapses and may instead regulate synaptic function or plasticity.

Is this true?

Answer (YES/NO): NO